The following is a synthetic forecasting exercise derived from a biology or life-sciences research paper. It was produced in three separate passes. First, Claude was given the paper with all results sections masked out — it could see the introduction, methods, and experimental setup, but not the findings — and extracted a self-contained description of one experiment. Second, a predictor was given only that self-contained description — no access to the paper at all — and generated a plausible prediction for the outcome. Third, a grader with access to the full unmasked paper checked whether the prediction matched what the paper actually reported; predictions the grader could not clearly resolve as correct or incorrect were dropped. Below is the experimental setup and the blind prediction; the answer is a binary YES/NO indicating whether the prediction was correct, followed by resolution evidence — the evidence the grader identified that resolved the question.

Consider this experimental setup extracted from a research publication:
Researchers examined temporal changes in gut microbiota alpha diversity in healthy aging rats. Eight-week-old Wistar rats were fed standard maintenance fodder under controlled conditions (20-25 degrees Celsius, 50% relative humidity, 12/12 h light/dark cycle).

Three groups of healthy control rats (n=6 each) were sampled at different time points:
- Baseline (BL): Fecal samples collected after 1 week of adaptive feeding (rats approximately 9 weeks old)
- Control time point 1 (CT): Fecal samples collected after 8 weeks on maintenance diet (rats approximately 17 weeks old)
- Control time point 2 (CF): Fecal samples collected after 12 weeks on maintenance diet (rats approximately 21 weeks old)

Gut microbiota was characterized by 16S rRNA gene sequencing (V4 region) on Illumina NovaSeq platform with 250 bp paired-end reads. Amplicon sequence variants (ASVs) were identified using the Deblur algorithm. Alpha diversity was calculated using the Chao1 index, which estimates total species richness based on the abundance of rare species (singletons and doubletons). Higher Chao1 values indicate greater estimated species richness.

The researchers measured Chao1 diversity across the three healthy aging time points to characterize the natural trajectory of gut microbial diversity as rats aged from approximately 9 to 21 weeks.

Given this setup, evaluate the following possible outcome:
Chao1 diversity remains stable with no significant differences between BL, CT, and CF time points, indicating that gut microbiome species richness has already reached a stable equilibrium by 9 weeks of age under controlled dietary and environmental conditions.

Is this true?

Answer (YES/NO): NO